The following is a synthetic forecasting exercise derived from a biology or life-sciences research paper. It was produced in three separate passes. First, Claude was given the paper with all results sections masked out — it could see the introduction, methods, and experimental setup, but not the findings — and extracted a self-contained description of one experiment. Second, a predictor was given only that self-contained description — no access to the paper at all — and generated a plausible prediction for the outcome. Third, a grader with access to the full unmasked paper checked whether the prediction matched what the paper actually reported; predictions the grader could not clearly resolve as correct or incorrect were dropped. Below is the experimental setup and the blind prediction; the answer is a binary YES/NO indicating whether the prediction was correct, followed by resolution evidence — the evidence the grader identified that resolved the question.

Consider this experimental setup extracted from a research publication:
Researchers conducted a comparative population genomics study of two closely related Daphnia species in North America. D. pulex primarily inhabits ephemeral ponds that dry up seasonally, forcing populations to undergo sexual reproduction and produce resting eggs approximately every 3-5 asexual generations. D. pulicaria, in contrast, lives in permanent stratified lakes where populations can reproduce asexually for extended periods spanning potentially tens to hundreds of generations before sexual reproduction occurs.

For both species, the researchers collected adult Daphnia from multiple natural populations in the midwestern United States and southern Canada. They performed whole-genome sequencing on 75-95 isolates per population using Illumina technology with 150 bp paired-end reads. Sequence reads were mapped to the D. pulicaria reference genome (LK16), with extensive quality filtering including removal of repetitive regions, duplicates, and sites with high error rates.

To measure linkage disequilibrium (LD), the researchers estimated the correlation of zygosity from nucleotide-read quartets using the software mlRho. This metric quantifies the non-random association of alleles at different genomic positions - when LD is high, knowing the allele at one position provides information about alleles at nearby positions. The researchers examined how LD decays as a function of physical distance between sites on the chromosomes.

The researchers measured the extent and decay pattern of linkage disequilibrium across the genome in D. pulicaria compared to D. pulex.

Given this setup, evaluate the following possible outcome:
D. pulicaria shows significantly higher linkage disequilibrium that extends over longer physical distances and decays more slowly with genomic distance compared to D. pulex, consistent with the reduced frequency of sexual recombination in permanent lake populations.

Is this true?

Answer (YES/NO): YES